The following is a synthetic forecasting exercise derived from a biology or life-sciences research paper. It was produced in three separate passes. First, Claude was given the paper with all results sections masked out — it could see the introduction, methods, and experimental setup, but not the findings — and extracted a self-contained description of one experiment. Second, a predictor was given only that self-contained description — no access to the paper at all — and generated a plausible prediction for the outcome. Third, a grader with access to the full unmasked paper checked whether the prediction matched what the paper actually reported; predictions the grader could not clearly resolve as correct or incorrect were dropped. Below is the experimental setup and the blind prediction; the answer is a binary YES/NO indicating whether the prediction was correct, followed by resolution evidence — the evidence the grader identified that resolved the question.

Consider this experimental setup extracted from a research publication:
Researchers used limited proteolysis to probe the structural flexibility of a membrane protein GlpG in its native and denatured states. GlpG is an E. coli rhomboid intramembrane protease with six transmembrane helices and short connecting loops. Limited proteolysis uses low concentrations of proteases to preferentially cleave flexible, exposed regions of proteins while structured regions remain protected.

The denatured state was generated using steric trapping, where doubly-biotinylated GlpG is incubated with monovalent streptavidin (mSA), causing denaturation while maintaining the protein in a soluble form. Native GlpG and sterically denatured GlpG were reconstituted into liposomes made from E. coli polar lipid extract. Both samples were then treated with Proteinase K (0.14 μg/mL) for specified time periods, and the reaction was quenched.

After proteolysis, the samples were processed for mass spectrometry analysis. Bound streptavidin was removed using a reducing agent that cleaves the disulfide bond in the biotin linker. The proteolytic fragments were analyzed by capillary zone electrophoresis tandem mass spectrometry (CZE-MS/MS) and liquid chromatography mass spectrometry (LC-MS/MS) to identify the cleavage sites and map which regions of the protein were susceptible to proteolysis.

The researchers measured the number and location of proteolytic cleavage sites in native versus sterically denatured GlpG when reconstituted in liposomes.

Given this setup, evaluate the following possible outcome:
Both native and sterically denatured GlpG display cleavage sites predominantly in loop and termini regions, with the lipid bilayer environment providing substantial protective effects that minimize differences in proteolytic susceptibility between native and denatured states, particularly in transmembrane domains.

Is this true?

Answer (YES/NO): NO